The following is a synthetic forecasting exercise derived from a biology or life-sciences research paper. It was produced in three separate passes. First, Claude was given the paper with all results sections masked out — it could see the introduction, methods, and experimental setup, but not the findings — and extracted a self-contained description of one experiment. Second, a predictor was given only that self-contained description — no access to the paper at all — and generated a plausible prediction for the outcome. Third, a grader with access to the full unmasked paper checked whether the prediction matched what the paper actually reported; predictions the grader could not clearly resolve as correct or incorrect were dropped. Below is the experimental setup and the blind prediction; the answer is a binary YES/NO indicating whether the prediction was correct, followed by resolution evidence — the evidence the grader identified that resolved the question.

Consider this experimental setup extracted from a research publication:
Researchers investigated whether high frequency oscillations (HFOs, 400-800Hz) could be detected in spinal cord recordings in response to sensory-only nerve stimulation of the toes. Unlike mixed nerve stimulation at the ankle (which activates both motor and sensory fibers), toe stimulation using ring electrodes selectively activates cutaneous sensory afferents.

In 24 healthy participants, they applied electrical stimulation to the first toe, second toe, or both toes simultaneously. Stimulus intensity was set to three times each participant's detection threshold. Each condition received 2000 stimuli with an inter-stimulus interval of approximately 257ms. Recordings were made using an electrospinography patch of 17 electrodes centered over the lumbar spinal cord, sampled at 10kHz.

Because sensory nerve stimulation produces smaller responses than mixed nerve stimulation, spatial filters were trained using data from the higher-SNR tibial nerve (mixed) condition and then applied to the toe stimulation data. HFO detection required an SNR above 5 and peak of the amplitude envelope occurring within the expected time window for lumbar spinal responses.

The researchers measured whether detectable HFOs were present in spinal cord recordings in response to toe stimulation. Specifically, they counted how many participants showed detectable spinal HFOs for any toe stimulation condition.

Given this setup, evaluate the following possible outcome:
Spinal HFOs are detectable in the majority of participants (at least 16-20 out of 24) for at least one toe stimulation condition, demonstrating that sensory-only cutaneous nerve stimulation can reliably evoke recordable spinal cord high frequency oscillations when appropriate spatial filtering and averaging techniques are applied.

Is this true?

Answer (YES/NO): NO